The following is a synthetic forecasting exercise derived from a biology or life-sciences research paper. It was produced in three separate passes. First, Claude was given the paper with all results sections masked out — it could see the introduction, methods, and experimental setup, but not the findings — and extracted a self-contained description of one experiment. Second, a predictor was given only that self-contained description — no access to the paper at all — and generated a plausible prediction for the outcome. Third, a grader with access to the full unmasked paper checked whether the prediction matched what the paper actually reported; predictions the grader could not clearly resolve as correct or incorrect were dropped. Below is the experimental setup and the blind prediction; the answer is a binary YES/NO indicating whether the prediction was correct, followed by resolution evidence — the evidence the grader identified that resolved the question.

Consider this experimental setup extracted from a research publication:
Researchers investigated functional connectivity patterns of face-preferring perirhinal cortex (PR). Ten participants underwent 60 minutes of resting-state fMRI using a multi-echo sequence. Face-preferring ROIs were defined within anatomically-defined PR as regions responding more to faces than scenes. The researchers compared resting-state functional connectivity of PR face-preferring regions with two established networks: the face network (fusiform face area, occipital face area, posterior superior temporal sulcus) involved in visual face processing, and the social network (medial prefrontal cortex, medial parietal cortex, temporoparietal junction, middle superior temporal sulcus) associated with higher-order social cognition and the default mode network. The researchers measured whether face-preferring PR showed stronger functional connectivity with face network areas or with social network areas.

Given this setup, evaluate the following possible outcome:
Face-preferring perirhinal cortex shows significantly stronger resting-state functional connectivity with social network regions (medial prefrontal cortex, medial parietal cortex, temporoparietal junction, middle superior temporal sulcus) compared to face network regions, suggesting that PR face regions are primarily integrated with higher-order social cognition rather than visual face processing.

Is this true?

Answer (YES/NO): NO